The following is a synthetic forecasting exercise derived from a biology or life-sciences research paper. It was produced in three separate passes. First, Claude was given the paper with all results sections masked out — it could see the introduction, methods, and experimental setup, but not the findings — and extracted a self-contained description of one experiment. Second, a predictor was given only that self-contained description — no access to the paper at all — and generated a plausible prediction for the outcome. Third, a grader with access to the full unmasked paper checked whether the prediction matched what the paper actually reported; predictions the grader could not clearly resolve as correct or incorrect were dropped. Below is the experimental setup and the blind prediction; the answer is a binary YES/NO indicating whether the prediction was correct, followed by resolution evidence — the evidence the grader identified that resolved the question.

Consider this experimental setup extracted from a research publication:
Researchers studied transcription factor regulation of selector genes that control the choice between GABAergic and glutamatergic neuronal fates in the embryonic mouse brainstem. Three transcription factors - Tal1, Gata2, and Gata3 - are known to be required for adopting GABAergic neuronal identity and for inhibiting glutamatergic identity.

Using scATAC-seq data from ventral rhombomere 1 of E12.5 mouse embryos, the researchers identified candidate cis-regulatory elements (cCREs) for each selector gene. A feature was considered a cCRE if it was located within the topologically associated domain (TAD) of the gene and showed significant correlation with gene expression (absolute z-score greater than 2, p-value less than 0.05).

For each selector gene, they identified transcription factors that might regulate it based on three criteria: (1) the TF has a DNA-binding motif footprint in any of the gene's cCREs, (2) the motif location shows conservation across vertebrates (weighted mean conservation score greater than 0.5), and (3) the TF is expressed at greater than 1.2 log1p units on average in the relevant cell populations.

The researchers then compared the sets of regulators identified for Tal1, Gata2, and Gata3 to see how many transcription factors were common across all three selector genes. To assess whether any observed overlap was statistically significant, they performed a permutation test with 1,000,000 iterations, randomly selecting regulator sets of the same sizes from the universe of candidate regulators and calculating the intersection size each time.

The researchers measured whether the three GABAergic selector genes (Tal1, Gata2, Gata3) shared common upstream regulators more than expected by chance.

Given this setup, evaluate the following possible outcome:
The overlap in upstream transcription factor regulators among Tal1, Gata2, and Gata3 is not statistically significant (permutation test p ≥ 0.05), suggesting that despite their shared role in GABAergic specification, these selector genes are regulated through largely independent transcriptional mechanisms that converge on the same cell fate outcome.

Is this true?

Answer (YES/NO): NO